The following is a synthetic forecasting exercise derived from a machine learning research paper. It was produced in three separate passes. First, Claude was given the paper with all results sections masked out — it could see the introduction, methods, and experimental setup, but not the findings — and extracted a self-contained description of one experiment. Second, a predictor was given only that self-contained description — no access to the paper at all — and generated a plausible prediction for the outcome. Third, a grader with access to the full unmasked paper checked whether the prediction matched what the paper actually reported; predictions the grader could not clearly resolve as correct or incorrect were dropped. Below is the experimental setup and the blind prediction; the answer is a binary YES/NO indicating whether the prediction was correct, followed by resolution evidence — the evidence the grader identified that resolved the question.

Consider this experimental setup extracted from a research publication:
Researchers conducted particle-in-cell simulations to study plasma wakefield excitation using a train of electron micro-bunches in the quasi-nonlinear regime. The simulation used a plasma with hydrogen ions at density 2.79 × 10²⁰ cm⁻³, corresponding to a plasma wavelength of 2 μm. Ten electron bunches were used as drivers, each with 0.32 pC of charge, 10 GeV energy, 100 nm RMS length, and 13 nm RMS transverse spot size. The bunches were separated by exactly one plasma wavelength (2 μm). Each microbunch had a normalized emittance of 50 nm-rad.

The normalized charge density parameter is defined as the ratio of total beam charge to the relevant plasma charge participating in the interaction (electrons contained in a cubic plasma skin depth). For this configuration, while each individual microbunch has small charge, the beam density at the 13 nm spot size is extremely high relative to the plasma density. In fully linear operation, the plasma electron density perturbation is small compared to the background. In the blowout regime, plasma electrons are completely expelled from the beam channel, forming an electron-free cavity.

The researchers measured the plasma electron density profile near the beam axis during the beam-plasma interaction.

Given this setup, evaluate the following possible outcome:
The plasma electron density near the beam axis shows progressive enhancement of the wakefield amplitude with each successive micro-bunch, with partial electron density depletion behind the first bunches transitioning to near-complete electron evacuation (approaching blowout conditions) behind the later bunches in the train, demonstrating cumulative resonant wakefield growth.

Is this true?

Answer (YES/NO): NO